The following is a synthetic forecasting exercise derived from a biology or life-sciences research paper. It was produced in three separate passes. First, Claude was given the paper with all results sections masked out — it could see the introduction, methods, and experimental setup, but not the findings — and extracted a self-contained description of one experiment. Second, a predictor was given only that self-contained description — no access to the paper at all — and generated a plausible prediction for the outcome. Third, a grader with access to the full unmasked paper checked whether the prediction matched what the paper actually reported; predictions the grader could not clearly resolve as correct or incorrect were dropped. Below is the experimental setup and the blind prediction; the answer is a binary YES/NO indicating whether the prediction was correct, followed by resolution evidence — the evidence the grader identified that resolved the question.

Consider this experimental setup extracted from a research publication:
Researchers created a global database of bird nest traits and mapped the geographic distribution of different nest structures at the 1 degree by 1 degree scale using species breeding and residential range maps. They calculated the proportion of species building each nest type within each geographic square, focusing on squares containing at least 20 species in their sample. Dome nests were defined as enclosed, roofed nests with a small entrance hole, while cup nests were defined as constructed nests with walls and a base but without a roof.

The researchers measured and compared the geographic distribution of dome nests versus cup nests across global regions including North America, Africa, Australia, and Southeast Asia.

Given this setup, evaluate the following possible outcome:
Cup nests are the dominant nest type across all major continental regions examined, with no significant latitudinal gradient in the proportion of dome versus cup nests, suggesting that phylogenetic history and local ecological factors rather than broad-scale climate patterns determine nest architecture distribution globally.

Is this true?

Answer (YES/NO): NO